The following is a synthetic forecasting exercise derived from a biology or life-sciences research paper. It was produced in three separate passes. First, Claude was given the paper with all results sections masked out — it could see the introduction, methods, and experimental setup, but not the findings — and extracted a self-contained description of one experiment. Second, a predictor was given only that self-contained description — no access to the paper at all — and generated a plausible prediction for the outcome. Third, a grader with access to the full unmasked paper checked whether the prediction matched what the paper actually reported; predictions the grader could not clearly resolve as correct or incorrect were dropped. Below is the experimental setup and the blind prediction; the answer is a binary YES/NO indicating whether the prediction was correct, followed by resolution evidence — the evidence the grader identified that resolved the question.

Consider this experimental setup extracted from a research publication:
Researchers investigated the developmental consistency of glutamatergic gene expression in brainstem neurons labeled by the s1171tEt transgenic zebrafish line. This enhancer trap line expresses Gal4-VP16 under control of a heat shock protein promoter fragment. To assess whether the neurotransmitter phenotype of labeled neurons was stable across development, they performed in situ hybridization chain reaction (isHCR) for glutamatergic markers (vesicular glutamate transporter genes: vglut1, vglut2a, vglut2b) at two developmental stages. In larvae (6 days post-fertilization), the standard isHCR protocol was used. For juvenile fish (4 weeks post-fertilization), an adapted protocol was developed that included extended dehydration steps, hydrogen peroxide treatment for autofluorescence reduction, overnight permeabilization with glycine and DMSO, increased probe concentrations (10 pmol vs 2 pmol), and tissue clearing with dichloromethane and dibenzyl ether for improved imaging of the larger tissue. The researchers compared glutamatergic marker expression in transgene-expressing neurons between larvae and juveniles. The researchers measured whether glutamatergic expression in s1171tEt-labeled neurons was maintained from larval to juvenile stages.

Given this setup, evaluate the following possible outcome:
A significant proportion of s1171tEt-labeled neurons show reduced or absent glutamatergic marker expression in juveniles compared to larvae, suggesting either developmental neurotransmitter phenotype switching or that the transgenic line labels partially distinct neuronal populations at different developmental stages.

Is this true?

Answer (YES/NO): NO